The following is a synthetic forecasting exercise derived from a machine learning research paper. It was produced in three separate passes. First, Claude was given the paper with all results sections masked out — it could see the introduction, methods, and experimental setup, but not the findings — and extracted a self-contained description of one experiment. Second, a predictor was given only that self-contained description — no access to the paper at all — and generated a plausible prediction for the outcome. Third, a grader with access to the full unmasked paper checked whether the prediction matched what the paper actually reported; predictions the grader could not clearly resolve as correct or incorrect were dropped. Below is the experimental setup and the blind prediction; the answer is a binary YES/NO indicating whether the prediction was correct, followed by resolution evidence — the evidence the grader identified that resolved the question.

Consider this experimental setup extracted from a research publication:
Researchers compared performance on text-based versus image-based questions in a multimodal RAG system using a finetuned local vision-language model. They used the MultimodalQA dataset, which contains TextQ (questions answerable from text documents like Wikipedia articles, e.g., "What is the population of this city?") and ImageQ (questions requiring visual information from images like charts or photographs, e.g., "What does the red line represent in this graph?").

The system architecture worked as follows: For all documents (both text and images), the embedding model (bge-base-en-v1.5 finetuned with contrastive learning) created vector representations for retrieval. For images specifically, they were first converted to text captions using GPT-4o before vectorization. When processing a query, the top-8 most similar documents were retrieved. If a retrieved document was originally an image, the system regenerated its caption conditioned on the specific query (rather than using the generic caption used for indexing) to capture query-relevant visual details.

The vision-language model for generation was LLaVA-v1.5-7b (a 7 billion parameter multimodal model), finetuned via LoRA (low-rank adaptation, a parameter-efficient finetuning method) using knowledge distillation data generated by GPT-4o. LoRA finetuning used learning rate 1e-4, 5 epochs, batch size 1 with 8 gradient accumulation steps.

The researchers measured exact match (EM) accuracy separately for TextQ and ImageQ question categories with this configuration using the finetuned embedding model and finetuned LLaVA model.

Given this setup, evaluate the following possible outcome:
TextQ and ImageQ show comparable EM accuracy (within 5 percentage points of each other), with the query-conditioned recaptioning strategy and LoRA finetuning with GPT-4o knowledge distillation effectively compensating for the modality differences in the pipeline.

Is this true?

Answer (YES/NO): NO